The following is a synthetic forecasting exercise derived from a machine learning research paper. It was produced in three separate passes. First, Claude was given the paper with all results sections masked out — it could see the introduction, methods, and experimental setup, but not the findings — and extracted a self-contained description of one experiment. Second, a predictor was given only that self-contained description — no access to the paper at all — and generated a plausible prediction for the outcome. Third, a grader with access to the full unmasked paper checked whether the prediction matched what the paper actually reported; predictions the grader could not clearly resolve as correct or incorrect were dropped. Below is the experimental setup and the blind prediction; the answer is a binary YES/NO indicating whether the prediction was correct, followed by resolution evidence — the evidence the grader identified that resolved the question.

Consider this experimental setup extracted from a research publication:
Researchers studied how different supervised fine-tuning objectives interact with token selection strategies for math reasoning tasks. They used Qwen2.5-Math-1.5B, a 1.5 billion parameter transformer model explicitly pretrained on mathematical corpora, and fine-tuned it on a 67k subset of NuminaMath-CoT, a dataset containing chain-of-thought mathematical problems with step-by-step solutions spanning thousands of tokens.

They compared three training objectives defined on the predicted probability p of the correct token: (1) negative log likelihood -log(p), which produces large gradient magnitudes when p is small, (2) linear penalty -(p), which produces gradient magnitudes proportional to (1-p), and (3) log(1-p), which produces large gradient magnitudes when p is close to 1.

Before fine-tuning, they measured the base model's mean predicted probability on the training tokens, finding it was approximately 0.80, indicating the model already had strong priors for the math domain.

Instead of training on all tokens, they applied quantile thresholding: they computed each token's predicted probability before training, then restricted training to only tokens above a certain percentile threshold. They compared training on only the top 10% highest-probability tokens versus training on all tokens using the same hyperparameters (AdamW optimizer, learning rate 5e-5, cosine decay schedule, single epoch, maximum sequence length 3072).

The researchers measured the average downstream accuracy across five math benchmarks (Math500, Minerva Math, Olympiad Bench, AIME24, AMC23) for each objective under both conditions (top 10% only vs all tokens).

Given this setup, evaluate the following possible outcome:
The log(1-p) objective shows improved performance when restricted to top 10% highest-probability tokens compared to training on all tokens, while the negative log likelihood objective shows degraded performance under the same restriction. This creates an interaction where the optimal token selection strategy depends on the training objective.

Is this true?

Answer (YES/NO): NO